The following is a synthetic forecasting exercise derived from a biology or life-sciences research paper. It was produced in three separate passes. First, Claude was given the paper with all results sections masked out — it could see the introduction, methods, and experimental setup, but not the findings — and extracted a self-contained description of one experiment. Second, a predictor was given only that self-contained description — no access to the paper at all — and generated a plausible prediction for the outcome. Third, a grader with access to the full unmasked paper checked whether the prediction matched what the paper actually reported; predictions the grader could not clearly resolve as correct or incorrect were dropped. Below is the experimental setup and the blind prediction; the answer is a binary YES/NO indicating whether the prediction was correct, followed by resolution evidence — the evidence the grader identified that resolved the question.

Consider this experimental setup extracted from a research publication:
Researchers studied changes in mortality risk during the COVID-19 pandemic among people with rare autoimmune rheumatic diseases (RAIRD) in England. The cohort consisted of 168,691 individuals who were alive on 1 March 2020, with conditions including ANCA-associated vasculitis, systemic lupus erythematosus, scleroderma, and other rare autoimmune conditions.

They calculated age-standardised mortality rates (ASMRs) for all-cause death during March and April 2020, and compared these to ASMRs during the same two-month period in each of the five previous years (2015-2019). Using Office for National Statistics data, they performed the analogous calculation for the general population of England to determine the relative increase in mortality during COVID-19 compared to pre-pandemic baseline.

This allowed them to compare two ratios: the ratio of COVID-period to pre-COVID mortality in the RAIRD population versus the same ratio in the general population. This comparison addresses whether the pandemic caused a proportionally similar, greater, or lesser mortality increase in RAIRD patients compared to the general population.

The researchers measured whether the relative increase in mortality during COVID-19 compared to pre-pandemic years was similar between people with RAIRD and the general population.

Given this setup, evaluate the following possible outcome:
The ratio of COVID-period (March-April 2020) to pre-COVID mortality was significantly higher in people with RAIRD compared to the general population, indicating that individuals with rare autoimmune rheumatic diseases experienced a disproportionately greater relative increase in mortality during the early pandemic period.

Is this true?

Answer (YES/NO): NO